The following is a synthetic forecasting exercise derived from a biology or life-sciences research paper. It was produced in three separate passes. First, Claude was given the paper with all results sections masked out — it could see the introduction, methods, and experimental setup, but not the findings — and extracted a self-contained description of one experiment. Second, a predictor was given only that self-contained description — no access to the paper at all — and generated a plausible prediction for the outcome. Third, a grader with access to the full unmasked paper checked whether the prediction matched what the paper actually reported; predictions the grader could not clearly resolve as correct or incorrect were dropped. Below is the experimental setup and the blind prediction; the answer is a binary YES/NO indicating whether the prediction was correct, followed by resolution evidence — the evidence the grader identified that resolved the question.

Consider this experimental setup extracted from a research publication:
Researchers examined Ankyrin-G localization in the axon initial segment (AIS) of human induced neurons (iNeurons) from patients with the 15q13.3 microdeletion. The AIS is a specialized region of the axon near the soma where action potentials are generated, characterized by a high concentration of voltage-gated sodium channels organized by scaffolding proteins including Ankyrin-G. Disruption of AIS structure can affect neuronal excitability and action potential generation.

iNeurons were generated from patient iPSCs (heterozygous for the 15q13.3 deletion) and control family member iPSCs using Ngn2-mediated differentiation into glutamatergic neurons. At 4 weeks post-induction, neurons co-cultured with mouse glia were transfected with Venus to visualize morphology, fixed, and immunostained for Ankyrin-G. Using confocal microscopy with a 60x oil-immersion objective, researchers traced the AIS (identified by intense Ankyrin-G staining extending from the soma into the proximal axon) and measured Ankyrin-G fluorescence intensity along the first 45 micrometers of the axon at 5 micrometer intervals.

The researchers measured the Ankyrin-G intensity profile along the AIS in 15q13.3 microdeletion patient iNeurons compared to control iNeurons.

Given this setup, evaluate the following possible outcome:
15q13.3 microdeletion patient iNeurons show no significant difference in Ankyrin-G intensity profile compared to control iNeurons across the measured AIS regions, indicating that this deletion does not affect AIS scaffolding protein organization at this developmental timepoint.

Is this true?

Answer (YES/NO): NO